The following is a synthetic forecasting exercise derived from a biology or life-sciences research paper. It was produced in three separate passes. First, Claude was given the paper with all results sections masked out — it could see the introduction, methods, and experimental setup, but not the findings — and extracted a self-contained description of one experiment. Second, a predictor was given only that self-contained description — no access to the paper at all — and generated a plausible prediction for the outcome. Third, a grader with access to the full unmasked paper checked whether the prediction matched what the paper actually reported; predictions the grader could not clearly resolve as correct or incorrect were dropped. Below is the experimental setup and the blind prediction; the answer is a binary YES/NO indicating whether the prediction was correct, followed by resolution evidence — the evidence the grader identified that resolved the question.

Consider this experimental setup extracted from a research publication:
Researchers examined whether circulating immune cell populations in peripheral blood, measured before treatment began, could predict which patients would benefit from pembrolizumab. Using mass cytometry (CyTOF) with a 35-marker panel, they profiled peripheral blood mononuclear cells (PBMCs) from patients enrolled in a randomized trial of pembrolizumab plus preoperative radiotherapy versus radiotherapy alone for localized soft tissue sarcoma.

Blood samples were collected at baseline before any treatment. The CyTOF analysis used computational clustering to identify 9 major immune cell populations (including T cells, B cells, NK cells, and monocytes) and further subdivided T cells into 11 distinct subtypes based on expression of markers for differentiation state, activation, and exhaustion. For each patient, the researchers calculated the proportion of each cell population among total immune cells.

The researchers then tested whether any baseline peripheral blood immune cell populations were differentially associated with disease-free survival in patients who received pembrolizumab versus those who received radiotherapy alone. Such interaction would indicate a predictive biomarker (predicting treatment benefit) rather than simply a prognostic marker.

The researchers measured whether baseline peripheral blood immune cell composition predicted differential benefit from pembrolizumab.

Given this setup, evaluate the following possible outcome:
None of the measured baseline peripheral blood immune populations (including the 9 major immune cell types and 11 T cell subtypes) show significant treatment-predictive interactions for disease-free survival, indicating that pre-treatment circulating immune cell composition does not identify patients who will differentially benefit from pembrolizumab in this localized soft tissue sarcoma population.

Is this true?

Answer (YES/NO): YES